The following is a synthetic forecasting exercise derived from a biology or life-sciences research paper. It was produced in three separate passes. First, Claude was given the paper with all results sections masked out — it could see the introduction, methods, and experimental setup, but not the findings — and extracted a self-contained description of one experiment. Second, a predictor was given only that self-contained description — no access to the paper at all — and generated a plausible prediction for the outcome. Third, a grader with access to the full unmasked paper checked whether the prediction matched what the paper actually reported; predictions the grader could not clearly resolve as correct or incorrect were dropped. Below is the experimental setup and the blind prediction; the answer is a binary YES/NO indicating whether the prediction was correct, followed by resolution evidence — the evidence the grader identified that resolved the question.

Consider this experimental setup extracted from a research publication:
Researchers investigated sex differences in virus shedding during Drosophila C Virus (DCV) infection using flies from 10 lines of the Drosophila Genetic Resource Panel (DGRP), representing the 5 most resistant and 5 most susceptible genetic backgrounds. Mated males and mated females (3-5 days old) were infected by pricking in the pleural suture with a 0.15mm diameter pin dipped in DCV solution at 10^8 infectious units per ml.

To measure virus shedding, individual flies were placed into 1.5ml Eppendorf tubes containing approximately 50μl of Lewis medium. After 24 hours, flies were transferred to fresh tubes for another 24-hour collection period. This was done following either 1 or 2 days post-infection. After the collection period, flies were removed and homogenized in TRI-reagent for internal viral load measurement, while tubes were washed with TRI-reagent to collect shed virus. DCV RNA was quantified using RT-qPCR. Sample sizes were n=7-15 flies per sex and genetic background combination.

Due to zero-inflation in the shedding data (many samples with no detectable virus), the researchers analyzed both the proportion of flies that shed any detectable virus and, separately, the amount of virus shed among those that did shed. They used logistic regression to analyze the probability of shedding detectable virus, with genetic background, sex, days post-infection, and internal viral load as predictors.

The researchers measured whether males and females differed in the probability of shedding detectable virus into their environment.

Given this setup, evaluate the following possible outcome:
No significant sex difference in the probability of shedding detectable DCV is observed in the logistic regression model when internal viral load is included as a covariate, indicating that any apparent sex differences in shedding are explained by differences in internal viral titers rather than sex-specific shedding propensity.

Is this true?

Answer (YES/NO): NO